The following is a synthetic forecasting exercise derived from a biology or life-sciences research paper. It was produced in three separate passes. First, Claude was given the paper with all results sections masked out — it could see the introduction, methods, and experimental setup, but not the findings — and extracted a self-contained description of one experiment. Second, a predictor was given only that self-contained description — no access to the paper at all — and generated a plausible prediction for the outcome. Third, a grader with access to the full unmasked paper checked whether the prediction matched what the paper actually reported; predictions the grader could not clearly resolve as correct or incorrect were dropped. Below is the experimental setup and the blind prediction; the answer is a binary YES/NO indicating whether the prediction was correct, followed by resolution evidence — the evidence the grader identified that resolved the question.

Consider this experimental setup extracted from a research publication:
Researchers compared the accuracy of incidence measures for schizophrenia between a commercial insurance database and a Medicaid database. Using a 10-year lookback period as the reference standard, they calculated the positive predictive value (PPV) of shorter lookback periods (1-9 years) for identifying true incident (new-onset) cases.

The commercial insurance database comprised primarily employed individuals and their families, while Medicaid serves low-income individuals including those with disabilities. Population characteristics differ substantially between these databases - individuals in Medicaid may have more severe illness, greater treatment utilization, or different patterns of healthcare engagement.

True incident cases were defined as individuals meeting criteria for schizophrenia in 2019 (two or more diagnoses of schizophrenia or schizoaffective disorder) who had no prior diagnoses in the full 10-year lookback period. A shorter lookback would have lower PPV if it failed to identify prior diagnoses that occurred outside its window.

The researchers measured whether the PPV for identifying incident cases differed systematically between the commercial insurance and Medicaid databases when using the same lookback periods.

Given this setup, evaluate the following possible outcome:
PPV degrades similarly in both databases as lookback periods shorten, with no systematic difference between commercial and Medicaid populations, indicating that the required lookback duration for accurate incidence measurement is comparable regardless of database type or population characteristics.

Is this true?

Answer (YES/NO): NO